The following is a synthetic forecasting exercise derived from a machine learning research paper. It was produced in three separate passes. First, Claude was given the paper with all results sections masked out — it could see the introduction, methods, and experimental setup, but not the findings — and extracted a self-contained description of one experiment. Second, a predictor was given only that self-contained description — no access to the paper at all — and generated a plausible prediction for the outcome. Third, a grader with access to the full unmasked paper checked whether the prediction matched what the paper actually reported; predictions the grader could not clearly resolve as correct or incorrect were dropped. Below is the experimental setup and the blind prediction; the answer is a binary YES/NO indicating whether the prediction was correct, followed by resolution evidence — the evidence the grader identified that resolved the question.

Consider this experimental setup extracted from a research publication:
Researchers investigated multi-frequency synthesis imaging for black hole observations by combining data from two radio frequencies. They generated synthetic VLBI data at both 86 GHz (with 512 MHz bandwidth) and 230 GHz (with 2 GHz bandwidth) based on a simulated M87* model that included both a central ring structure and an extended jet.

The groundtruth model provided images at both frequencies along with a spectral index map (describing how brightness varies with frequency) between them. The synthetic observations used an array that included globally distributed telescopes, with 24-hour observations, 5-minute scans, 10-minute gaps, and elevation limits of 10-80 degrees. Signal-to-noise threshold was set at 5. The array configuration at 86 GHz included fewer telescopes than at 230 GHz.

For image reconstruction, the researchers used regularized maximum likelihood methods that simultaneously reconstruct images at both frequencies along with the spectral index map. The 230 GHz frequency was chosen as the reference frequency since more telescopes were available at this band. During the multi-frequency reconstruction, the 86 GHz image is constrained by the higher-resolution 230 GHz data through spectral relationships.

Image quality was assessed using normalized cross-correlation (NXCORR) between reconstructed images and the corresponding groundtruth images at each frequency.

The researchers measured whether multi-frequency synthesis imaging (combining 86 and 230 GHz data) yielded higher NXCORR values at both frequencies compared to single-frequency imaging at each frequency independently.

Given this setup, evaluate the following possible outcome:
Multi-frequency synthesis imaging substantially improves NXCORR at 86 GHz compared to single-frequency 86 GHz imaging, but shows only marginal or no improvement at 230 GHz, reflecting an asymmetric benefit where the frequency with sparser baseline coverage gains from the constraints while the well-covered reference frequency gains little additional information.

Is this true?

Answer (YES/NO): NO